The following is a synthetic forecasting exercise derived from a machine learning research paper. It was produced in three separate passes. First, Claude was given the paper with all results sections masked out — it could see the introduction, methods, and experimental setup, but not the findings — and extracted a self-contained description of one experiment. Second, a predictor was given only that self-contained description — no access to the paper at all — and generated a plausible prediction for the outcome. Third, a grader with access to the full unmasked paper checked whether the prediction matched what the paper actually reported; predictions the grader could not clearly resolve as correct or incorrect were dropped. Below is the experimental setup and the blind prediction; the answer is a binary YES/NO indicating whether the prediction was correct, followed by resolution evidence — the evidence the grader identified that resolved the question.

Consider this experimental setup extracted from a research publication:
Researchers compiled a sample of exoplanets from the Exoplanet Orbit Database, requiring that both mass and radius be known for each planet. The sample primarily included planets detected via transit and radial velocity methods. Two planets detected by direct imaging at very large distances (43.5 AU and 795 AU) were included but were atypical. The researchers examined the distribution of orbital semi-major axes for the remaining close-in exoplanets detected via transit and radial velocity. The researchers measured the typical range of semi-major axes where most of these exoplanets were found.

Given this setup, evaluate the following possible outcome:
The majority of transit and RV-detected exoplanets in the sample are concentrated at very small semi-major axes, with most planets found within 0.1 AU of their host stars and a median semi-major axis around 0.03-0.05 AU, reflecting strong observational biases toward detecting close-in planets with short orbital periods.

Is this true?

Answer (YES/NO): YES